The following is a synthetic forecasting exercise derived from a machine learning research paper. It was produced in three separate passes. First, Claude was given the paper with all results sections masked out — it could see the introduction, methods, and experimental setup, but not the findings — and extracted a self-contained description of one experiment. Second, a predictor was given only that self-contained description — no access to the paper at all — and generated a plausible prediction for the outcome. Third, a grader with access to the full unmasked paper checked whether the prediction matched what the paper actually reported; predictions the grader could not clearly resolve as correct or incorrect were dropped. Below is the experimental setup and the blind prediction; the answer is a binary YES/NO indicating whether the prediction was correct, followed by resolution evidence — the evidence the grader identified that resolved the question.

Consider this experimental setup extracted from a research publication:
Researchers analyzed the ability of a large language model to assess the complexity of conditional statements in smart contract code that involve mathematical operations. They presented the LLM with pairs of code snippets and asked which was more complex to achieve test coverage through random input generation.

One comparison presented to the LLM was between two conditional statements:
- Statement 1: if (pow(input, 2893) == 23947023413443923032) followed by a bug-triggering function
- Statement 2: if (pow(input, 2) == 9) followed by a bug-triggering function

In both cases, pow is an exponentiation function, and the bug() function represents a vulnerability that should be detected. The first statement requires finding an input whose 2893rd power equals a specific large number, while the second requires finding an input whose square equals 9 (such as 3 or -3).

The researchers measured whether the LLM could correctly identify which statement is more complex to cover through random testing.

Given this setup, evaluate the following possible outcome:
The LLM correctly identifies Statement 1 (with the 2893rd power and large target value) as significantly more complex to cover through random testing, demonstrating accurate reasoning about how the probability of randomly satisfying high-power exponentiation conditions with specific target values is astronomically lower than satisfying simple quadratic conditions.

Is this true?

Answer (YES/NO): NO